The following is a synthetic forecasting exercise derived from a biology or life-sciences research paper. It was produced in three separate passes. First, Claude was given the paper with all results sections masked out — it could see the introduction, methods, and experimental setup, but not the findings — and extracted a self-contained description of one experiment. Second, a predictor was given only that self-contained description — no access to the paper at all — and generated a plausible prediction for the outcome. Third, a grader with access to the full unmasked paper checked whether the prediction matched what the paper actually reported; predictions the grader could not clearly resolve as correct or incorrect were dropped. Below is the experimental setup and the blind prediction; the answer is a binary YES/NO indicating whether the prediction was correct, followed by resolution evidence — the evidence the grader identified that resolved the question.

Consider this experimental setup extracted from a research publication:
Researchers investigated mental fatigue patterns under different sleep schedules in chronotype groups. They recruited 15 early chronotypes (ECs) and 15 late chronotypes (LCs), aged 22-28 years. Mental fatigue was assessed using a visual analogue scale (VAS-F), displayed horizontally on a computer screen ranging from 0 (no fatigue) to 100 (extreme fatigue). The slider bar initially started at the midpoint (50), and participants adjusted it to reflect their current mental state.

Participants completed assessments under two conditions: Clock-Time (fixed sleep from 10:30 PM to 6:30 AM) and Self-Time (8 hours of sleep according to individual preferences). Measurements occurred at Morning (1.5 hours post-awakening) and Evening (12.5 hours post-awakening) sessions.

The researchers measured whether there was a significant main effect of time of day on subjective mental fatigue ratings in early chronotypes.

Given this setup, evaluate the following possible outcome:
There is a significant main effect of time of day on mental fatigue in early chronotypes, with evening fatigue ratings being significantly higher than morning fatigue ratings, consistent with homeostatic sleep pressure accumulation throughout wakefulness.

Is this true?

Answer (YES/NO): NO